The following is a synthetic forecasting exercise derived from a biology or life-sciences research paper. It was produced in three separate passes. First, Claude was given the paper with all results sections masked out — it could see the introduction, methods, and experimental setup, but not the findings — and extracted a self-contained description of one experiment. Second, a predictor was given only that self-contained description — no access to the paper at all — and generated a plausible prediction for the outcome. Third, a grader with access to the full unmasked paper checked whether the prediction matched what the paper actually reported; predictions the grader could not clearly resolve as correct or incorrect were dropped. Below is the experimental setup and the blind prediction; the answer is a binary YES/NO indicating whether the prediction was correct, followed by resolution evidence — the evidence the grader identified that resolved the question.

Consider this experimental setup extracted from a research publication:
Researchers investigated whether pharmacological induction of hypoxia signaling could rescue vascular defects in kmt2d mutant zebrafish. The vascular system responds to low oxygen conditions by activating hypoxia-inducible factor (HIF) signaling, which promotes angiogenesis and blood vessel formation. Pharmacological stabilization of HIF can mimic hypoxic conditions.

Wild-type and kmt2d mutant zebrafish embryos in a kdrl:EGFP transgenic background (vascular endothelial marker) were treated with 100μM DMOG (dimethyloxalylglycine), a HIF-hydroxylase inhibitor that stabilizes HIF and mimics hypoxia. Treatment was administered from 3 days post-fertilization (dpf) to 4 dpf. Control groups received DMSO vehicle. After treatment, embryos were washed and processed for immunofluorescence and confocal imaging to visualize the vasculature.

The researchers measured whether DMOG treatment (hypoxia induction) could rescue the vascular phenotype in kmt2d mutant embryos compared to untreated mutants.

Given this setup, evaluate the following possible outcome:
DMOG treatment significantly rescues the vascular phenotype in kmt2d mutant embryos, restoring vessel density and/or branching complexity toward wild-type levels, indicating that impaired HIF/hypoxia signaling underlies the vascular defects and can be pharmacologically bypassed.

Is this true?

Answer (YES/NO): NO